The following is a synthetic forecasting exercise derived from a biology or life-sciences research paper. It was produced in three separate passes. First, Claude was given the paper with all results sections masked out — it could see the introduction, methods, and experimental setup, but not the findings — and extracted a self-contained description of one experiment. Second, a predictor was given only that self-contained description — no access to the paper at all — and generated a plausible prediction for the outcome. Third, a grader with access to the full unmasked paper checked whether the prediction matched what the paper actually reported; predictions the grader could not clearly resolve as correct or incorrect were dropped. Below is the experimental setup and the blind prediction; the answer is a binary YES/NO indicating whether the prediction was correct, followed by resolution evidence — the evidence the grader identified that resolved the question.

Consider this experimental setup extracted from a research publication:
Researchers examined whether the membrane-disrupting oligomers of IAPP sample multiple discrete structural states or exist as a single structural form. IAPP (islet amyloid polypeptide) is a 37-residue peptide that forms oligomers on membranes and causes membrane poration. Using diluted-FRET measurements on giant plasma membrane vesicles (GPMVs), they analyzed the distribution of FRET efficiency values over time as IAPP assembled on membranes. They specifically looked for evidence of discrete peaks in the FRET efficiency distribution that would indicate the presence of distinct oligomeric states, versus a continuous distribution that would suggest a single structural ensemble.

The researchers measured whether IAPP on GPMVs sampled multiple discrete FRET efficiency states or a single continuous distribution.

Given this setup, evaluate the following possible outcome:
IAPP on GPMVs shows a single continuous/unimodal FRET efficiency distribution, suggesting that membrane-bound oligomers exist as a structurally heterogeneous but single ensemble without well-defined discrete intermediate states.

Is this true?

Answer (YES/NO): NO